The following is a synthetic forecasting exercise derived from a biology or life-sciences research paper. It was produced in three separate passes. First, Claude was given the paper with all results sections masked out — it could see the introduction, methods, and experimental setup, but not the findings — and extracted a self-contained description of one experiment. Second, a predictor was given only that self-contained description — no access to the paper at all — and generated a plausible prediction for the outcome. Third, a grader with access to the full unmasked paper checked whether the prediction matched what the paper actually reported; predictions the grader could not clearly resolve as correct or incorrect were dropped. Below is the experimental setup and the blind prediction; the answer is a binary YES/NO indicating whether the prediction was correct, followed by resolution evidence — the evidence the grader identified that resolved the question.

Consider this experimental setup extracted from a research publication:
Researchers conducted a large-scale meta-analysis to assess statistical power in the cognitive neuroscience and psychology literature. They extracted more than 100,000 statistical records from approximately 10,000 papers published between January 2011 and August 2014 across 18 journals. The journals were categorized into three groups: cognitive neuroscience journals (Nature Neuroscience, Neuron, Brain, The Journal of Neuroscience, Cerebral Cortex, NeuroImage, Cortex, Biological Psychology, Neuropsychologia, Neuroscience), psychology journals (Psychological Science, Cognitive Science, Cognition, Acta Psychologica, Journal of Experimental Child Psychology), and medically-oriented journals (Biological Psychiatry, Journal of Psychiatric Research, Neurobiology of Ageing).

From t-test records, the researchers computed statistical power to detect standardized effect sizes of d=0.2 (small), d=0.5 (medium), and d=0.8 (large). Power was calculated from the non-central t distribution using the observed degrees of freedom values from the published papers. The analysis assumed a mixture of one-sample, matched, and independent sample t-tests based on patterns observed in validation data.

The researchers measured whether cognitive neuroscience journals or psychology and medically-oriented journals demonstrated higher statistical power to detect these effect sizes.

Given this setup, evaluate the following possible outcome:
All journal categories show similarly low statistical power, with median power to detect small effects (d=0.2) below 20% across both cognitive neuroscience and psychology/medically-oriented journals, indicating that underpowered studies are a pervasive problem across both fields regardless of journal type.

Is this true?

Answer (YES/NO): NO